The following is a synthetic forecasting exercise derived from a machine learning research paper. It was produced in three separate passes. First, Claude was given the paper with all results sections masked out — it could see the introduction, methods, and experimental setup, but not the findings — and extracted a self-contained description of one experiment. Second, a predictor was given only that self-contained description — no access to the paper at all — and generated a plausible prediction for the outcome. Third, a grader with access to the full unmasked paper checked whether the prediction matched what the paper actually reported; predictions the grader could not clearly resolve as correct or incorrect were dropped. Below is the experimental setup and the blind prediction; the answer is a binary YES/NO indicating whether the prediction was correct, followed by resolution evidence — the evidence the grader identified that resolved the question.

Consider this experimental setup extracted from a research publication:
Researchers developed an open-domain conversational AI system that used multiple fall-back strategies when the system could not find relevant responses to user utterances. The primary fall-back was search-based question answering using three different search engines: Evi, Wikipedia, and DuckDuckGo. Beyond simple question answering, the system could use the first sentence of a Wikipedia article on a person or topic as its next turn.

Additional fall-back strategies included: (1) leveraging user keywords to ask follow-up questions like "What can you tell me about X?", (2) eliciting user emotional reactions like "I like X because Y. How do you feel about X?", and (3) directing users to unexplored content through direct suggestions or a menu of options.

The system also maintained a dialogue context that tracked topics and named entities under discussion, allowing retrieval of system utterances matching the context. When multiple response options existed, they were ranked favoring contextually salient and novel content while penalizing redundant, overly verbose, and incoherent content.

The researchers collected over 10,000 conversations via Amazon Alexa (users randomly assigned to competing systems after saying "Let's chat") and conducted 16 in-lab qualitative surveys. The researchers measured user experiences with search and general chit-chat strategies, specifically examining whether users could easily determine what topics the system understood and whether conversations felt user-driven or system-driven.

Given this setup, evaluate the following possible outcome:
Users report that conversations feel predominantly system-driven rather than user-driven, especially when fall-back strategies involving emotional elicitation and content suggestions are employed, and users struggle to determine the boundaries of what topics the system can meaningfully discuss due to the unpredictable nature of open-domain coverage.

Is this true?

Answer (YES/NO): YES